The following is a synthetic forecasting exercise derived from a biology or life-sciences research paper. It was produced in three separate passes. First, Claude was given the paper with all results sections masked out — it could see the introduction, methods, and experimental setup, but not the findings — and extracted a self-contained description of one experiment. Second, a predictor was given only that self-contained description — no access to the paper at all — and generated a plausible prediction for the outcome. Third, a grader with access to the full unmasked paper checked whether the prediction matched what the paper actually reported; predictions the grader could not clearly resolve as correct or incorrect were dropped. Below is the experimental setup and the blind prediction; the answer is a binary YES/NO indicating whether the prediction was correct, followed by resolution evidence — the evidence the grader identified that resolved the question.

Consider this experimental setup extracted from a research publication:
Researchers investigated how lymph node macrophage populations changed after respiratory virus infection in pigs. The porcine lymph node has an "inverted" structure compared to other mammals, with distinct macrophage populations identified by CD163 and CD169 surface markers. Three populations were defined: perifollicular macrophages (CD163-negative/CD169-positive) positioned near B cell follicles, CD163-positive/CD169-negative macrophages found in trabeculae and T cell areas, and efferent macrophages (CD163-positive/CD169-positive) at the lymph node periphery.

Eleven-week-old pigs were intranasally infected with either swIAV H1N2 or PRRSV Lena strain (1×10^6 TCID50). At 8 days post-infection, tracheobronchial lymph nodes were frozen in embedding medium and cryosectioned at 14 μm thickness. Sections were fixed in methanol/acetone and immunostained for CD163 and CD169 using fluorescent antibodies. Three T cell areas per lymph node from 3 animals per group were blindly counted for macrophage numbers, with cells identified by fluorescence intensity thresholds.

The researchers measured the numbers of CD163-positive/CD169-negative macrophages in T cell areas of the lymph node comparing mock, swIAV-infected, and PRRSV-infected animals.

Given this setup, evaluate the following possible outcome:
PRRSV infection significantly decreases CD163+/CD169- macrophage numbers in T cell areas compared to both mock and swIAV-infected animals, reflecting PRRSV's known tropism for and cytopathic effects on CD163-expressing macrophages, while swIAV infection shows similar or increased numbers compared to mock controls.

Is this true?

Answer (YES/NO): NO